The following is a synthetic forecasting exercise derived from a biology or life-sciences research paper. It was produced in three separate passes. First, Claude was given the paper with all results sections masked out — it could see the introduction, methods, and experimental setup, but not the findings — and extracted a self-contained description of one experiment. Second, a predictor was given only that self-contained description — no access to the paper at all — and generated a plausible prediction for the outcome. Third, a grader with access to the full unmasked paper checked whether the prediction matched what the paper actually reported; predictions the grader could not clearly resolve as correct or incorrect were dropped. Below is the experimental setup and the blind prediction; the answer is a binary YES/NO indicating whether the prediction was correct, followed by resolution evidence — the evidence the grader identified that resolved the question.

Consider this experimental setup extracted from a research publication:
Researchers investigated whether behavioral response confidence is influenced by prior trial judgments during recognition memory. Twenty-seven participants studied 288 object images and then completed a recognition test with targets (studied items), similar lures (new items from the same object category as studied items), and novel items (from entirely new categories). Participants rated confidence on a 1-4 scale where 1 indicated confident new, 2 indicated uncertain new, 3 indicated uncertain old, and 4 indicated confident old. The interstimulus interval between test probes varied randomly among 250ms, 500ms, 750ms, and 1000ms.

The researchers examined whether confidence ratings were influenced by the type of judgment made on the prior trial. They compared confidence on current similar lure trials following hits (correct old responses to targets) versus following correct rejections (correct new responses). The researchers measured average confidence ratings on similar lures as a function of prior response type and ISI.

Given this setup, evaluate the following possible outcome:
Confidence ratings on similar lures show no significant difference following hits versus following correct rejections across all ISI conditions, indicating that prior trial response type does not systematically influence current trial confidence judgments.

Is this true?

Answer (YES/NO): NO